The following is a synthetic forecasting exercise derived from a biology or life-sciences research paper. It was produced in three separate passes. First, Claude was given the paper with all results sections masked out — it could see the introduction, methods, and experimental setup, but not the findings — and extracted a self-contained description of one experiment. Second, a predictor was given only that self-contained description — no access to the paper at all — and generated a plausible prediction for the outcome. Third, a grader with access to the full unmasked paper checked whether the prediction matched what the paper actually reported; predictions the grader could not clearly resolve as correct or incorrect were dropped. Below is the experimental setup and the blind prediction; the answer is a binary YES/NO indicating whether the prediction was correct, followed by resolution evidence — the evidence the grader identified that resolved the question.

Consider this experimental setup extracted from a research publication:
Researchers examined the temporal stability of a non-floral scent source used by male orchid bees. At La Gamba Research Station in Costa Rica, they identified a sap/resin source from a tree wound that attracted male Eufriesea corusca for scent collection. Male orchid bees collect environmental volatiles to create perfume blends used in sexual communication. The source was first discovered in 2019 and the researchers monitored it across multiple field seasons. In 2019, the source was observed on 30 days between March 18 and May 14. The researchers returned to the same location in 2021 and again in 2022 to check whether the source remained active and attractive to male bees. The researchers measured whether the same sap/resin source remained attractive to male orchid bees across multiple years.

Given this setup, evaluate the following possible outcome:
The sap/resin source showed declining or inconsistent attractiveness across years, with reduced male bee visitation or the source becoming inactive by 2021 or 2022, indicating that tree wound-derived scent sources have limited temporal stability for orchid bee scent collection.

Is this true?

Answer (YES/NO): NO